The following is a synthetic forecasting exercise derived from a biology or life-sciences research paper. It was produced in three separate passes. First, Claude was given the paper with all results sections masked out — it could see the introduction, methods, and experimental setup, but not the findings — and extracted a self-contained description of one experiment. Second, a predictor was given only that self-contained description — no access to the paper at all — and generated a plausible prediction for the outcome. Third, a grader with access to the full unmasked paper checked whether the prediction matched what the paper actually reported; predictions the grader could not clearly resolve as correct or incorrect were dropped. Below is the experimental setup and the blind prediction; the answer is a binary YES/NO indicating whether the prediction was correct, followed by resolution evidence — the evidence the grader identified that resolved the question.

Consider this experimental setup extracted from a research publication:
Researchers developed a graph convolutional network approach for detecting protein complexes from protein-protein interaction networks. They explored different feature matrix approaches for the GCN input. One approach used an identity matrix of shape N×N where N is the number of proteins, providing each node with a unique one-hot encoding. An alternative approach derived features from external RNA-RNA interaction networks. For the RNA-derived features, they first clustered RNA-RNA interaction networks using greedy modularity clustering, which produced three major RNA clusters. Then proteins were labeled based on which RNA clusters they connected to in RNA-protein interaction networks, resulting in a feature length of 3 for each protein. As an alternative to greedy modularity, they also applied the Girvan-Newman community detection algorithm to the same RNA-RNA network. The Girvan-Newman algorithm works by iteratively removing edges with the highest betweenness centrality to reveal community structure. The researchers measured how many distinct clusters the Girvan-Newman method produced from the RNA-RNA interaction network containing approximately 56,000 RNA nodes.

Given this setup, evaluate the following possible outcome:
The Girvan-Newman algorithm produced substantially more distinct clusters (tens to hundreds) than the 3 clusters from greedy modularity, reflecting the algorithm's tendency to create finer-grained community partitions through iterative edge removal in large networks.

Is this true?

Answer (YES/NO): NO